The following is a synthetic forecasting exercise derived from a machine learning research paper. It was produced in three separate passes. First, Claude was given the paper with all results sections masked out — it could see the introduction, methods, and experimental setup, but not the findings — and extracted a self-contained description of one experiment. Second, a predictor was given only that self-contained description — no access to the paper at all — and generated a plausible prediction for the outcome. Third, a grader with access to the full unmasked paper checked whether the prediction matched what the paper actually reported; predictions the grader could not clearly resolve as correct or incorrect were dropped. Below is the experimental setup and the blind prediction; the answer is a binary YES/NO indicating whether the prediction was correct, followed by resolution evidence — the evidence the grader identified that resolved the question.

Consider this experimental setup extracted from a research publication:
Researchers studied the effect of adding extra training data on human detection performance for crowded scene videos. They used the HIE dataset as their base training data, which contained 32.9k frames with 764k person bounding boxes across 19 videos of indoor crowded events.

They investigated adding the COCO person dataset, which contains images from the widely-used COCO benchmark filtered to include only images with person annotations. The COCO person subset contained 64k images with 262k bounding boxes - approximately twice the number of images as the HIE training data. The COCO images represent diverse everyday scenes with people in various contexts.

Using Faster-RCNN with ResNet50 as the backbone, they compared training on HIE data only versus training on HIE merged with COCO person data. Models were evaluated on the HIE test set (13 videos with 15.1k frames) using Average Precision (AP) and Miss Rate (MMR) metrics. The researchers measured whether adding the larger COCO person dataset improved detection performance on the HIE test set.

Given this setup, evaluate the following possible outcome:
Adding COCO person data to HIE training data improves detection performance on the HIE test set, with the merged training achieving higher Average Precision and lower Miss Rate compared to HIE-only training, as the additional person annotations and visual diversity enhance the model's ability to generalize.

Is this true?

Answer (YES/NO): YES